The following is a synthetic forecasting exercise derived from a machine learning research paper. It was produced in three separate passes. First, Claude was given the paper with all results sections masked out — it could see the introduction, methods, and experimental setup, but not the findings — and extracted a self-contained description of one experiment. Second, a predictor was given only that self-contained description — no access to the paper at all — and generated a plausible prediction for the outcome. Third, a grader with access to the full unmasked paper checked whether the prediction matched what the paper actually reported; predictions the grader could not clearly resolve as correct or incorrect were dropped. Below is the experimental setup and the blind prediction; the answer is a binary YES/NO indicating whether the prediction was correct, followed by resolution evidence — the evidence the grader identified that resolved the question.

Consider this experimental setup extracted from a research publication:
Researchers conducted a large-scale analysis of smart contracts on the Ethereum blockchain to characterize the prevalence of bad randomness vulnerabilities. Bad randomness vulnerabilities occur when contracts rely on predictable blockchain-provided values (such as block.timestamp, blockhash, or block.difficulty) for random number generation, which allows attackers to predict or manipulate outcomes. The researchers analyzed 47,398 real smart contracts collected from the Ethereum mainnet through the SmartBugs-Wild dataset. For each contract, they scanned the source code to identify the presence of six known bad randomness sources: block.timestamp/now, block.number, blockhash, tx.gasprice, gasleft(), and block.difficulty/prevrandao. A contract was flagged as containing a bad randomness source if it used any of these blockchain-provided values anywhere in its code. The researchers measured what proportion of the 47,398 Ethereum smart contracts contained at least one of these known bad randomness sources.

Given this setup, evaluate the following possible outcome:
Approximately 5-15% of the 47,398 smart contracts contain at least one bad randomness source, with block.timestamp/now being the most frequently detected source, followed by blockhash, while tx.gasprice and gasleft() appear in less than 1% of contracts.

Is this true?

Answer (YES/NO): NO